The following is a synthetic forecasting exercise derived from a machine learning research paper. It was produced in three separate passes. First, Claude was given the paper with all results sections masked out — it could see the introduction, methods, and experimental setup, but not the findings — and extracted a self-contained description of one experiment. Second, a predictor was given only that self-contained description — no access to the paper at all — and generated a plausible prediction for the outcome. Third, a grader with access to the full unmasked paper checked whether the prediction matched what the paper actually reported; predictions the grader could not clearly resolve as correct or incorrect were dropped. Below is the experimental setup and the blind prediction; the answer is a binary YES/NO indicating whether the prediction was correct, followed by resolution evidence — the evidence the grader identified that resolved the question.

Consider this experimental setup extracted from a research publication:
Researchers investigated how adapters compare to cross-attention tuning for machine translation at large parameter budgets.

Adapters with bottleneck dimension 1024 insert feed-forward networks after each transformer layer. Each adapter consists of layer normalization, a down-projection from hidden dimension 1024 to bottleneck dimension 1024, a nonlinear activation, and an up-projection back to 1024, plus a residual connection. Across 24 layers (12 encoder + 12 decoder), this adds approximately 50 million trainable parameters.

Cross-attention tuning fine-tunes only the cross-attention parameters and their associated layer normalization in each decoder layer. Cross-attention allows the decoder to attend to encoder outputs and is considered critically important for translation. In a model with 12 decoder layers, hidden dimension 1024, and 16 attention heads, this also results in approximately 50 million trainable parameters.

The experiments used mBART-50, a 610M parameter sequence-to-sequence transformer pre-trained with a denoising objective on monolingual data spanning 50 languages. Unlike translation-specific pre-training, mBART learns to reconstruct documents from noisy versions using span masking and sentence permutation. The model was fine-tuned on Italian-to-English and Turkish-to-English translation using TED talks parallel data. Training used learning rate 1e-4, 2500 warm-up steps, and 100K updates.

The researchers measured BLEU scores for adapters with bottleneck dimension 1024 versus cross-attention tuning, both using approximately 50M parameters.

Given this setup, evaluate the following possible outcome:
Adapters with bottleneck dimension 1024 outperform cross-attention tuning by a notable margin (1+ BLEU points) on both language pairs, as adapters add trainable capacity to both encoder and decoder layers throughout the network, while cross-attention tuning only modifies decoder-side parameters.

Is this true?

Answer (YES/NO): YES